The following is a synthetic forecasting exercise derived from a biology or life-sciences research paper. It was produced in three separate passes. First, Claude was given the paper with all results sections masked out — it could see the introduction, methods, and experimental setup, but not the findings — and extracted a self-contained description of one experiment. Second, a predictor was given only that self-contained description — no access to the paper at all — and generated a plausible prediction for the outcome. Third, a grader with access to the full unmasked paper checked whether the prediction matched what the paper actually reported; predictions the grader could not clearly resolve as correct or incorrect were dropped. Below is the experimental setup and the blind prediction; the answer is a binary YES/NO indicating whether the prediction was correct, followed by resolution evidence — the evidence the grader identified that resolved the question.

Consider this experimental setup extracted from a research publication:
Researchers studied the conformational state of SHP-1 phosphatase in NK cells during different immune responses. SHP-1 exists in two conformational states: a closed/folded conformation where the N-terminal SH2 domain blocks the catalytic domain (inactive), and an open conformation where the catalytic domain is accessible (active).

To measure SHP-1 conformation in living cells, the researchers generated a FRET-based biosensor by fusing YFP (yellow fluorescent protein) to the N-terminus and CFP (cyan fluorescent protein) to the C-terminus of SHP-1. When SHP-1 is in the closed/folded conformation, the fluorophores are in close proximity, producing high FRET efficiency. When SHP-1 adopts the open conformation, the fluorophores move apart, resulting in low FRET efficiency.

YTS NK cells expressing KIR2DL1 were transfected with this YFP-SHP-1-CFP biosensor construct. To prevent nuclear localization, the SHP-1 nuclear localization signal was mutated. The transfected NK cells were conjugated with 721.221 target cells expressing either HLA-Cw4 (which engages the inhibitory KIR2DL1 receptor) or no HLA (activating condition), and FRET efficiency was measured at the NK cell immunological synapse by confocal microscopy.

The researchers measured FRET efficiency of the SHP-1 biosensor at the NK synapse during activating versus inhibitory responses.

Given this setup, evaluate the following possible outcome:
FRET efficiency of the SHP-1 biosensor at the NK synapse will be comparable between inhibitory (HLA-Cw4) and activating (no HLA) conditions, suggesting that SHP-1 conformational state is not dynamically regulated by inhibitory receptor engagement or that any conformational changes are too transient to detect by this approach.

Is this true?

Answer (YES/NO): NO